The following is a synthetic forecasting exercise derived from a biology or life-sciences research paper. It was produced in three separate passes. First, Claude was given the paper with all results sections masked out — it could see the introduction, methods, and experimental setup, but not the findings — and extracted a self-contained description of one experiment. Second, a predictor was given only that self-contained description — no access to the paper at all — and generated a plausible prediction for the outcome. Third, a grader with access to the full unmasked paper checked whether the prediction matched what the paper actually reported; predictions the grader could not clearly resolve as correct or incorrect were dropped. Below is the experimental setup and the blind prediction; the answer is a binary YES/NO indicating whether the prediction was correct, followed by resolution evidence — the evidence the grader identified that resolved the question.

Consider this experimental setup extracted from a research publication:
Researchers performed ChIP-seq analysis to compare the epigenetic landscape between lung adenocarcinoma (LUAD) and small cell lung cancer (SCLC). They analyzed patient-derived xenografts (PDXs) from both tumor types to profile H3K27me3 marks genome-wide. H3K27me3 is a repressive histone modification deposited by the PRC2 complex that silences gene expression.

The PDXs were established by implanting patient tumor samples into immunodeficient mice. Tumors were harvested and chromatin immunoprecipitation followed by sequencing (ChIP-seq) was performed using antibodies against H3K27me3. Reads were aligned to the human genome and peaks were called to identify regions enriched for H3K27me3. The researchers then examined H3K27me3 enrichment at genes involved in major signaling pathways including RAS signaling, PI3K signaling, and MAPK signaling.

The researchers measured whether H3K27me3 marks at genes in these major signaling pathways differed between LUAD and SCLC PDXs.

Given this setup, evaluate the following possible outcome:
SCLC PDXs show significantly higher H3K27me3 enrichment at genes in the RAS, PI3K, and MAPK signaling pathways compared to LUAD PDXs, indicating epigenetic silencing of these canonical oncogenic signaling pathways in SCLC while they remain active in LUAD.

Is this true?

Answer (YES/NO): YES